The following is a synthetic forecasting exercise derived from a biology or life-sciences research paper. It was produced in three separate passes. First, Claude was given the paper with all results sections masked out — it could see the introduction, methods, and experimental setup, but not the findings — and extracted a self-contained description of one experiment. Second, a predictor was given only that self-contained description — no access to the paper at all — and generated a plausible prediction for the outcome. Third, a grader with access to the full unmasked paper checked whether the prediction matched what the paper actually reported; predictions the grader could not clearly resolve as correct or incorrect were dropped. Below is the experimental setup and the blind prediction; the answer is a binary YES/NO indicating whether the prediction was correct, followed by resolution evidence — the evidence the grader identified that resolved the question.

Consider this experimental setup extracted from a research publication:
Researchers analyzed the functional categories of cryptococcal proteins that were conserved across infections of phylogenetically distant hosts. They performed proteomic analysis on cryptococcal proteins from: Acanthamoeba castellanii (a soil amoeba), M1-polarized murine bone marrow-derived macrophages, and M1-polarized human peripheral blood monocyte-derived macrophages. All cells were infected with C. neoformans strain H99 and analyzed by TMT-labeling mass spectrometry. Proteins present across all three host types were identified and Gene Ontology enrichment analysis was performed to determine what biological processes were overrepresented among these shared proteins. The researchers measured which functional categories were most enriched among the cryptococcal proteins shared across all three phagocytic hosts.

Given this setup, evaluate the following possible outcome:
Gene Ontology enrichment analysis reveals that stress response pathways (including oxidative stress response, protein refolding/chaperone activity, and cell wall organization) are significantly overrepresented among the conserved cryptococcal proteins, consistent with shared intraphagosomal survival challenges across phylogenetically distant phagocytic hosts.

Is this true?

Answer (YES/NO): NO